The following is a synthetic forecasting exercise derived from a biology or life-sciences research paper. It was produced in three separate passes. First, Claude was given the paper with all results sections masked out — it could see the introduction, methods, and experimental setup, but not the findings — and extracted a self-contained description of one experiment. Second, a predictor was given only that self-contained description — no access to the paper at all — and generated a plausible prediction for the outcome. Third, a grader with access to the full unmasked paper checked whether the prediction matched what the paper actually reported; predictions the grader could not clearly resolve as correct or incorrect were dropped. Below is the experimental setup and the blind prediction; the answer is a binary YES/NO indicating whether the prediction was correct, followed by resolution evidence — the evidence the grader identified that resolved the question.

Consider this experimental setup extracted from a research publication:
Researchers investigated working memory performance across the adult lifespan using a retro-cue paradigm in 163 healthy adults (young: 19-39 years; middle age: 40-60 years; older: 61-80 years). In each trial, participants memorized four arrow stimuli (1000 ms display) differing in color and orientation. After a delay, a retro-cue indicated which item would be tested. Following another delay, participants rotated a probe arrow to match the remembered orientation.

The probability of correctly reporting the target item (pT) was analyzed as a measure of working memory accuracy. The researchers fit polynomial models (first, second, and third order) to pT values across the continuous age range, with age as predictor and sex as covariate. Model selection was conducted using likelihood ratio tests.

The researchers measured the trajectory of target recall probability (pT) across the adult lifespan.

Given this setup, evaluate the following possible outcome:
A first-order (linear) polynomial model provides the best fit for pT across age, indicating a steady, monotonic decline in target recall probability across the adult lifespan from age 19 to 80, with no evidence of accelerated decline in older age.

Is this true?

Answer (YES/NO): YES